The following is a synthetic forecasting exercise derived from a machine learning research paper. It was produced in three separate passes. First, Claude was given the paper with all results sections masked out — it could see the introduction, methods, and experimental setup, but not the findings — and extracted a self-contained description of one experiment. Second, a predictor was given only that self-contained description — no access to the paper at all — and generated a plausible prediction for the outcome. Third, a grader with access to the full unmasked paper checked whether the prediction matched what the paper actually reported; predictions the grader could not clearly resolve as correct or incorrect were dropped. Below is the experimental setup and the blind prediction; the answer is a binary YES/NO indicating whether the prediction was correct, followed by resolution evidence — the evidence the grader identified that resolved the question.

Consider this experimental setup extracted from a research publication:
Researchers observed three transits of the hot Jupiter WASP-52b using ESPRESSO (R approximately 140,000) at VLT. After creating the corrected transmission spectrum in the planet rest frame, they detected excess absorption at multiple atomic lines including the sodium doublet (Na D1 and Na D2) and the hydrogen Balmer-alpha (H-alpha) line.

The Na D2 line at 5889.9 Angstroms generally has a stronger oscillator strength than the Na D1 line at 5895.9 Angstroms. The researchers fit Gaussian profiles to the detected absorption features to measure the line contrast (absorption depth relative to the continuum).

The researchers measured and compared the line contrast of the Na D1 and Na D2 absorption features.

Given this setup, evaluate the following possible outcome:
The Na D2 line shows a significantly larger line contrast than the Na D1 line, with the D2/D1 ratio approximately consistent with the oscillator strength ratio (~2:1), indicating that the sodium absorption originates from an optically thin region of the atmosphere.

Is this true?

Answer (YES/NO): NO